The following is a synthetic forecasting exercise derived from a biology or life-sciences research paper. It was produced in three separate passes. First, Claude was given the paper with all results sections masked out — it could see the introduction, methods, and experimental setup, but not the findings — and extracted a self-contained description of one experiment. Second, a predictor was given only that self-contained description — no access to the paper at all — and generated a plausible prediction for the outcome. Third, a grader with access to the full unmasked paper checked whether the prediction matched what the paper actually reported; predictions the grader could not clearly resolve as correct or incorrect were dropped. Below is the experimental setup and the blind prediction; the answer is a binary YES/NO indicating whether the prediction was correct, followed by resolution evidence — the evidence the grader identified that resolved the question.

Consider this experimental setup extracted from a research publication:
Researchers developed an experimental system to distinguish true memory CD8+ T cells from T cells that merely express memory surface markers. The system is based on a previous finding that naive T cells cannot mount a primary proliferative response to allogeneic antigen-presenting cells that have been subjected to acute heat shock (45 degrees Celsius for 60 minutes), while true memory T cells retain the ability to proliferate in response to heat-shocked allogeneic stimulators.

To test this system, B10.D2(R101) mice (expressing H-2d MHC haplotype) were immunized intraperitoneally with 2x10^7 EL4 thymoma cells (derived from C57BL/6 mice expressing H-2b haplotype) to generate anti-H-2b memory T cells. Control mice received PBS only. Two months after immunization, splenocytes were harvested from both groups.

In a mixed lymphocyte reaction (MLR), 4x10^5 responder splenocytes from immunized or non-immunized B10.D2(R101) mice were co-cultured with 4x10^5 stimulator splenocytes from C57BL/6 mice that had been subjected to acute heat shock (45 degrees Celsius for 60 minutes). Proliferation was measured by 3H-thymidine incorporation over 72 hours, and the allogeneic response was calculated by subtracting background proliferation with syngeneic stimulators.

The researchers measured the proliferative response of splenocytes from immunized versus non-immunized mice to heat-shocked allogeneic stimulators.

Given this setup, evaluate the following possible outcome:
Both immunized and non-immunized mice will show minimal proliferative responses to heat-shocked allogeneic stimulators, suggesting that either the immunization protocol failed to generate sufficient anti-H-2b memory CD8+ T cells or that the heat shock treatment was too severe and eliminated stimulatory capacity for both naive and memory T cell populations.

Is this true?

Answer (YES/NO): NO